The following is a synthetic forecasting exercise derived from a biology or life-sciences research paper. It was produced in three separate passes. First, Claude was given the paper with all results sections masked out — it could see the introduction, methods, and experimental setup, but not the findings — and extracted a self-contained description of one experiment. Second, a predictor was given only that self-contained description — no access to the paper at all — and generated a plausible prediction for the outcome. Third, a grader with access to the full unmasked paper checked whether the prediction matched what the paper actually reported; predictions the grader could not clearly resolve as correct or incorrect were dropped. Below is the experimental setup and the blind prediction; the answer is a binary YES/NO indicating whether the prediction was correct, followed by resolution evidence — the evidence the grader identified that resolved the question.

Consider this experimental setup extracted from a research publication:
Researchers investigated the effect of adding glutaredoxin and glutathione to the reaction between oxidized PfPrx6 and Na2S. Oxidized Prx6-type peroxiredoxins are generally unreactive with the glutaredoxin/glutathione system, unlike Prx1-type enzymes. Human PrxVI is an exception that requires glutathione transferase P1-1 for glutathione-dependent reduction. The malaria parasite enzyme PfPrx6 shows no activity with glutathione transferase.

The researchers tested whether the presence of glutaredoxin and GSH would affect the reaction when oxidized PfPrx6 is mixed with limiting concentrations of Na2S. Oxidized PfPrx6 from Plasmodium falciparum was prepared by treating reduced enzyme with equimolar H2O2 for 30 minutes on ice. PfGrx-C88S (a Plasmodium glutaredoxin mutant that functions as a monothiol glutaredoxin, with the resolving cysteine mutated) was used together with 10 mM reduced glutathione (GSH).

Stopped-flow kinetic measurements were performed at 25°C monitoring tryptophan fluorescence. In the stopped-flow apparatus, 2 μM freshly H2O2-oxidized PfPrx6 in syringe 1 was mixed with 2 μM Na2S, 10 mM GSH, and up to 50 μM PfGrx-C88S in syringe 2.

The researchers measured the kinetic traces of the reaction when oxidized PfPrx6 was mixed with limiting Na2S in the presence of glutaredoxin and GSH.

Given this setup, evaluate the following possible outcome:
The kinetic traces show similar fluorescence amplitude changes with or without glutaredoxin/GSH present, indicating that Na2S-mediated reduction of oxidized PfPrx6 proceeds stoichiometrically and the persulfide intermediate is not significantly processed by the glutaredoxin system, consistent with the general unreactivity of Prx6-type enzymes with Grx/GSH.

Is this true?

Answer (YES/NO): YES